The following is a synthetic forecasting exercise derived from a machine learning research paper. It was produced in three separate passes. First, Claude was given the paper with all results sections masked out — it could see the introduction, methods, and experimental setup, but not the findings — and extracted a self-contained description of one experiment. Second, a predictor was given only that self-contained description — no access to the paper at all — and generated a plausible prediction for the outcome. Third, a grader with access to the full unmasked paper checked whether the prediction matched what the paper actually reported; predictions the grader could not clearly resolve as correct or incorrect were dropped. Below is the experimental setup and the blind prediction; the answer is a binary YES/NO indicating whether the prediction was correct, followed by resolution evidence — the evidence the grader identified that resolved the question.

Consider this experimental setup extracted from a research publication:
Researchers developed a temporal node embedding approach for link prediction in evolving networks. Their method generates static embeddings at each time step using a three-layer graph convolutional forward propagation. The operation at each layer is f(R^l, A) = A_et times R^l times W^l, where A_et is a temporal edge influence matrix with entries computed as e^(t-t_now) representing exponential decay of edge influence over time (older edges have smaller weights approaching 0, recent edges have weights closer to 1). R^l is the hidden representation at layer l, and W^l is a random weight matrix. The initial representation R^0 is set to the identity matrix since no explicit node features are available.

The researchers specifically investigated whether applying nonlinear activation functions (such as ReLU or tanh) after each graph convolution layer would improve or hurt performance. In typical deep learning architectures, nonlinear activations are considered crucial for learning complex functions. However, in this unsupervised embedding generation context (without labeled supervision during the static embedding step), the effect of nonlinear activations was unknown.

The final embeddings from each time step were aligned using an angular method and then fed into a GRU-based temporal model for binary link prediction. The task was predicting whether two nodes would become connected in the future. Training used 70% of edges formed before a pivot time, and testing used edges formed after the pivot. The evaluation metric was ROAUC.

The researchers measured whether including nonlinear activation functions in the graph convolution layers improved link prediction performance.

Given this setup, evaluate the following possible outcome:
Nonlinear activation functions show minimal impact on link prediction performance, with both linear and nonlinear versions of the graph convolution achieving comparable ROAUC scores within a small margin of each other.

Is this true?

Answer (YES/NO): NO